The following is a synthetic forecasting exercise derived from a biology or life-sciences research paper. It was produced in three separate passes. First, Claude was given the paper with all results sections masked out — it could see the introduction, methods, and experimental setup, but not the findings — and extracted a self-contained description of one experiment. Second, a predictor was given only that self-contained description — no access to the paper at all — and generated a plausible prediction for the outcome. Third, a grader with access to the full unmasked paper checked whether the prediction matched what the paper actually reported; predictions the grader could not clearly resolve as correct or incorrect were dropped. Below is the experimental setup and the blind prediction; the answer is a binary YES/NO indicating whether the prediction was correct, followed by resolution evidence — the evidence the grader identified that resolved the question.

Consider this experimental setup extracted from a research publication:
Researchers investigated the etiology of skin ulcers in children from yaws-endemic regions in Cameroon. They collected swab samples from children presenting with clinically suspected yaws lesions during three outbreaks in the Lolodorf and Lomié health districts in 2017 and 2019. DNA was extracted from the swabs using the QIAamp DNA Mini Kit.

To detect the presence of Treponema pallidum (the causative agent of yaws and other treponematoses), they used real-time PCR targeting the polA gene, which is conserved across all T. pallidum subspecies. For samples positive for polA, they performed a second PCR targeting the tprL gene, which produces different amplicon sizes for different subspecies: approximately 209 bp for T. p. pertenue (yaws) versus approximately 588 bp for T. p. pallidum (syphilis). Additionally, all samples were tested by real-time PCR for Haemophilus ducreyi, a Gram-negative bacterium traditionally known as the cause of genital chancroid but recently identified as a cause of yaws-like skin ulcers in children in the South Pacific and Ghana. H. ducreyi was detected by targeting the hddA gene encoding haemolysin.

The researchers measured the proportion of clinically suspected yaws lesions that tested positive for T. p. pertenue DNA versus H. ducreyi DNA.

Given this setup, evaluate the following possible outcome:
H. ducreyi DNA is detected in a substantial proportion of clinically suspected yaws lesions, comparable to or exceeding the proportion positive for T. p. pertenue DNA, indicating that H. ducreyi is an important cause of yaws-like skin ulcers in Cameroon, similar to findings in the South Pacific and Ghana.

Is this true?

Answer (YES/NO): YES